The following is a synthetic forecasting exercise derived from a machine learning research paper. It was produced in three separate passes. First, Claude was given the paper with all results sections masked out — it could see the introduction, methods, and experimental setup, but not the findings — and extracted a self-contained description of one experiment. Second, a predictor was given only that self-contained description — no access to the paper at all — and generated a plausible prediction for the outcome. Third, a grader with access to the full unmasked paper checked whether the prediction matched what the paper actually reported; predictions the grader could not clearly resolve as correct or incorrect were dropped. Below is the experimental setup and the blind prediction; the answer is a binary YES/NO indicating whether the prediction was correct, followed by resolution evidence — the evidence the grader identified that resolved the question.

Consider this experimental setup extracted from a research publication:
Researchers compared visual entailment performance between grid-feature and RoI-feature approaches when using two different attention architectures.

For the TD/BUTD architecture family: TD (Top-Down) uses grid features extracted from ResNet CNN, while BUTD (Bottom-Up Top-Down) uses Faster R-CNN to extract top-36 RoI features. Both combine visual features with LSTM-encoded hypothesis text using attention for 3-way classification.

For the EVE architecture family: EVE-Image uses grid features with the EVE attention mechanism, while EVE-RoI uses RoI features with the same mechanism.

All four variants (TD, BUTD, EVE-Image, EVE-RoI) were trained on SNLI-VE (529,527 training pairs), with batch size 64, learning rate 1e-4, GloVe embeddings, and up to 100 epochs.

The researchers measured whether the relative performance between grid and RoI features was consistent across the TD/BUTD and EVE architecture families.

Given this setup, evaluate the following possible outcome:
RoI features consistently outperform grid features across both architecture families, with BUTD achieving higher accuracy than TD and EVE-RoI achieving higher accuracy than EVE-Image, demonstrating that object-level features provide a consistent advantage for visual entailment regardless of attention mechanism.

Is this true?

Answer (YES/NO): NO